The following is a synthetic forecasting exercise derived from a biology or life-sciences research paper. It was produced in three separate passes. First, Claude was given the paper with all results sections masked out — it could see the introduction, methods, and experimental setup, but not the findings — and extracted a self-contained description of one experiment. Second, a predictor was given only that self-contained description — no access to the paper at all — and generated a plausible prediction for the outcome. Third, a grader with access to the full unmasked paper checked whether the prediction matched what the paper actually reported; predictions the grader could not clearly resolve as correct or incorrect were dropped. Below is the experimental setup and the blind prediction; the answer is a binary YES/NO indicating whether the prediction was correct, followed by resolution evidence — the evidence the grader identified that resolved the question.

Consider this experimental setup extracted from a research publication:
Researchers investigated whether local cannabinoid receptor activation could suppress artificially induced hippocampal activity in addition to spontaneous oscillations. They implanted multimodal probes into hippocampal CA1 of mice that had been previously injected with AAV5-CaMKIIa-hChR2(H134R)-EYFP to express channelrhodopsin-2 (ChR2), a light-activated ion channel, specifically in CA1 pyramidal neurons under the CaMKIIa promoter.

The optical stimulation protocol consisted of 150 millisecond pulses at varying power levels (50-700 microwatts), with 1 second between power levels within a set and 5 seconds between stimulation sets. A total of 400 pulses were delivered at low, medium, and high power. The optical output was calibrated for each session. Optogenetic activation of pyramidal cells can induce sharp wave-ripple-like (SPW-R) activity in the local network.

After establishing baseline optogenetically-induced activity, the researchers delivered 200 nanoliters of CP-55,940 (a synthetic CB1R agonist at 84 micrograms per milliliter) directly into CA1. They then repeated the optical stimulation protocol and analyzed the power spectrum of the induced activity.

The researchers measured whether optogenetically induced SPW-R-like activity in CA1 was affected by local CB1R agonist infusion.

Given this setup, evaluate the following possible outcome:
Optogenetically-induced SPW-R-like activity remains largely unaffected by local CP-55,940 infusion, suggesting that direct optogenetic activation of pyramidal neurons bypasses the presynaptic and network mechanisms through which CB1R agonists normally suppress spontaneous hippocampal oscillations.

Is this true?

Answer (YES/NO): NO